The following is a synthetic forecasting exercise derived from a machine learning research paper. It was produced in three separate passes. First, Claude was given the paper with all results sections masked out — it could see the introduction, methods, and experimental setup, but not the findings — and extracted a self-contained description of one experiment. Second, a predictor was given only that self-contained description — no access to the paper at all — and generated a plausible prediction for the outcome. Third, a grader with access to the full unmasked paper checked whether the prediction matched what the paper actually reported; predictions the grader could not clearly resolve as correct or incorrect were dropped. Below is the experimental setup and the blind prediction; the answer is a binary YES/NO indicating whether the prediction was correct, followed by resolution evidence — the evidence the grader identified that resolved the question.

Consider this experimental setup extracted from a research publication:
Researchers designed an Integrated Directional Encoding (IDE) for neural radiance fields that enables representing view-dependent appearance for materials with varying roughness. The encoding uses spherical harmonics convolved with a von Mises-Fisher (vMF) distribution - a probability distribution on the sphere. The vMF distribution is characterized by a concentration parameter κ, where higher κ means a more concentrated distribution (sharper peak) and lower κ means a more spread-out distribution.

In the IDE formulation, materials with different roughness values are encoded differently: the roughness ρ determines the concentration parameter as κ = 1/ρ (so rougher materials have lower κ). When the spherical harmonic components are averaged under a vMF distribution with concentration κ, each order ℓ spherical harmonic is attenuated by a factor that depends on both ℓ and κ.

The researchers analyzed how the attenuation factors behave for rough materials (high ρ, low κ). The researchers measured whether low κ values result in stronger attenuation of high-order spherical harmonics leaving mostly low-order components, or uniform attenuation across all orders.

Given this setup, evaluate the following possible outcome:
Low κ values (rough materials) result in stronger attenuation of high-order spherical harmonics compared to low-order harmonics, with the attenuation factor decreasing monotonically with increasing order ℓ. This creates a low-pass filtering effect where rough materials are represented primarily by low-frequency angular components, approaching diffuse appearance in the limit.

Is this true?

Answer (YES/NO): YES